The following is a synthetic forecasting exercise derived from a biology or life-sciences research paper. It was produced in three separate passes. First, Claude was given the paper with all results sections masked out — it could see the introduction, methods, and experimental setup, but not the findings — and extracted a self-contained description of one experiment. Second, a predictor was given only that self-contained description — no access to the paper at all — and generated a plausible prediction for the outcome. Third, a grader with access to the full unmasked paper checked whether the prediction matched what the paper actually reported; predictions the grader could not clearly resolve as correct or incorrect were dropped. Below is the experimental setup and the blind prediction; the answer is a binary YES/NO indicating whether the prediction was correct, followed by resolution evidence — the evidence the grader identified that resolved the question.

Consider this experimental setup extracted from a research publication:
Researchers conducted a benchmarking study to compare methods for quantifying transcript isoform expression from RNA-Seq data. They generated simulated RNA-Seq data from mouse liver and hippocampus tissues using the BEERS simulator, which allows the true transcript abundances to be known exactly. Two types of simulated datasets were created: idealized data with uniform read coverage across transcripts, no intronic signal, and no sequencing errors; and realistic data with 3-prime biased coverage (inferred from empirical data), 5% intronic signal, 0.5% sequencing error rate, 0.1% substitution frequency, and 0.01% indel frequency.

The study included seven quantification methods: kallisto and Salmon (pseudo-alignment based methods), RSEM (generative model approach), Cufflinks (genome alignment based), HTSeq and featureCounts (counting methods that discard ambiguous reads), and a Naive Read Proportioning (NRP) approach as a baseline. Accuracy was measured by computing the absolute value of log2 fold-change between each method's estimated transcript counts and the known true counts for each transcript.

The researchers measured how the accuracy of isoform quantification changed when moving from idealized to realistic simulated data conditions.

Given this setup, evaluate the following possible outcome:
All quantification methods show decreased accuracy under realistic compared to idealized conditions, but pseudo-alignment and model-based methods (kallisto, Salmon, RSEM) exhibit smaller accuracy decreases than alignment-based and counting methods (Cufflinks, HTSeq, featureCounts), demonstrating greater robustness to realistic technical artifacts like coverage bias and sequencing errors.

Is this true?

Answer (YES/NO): NO